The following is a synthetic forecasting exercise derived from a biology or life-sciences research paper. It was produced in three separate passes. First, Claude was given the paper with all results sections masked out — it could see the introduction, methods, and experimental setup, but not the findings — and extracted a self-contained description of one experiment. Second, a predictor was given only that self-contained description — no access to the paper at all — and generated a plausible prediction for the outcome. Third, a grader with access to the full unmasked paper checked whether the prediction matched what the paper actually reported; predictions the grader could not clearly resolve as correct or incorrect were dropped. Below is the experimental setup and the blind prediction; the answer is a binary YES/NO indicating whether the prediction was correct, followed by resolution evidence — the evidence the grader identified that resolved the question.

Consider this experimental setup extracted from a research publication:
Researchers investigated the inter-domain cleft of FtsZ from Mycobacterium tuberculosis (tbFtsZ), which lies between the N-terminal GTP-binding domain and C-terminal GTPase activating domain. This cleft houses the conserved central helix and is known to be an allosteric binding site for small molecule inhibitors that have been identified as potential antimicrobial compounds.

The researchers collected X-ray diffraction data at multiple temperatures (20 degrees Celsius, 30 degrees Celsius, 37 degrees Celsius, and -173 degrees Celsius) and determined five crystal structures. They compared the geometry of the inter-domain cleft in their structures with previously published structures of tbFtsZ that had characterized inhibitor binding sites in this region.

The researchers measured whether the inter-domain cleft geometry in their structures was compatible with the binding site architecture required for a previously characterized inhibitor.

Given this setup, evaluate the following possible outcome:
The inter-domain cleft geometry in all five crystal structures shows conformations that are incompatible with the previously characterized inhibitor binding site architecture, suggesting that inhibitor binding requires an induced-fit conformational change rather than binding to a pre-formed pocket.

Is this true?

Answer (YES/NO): NO